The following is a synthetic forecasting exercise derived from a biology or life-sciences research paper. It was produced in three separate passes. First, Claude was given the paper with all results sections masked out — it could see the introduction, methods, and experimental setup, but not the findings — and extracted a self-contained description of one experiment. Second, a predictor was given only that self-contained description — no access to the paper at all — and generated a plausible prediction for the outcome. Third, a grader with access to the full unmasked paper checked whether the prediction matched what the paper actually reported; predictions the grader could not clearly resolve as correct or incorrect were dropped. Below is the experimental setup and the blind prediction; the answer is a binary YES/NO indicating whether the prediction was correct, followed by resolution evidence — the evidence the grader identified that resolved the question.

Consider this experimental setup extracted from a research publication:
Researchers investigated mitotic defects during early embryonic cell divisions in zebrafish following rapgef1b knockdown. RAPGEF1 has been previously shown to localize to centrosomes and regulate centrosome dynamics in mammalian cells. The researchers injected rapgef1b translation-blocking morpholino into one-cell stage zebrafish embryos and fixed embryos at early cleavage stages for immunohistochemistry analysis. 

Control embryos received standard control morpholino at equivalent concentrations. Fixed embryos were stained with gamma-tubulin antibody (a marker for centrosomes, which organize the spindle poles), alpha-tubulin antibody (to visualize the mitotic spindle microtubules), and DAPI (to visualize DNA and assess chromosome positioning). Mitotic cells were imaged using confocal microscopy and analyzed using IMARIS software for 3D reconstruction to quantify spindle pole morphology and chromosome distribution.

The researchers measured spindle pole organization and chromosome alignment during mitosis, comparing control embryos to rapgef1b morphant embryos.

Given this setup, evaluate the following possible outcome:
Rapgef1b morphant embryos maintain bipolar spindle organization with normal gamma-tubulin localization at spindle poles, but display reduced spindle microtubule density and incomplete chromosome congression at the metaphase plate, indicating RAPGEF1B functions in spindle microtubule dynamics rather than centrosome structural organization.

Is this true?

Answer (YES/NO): NO